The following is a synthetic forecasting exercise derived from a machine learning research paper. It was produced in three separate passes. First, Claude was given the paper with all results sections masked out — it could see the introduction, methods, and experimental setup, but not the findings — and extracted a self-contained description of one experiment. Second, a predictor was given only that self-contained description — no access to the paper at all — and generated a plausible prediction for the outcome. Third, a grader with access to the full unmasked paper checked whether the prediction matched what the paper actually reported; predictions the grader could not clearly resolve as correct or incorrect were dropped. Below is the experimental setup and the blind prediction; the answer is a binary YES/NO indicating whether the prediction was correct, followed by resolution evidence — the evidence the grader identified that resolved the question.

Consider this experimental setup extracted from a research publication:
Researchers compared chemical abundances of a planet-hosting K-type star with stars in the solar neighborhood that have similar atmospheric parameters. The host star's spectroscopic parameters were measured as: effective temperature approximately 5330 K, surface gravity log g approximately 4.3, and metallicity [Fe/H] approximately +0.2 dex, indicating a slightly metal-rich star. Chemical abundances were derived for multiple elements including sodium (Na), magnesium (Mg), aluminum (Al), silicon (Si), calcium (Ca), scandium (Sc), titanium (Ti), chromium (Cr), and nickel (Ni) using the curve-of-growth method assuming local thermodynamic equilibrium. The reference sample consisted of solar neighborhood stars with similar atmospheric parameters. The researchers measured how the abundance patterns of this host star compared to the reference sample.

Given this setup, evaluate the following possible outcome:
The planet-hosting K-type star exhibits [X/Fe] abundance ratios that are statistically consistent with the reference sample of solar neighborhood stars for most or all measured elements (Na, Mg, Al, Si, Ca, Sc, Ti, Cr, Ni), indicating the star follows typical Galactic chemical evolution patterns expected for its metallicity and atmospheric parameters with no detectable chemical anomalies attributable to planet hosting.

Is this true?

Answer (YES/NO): NO